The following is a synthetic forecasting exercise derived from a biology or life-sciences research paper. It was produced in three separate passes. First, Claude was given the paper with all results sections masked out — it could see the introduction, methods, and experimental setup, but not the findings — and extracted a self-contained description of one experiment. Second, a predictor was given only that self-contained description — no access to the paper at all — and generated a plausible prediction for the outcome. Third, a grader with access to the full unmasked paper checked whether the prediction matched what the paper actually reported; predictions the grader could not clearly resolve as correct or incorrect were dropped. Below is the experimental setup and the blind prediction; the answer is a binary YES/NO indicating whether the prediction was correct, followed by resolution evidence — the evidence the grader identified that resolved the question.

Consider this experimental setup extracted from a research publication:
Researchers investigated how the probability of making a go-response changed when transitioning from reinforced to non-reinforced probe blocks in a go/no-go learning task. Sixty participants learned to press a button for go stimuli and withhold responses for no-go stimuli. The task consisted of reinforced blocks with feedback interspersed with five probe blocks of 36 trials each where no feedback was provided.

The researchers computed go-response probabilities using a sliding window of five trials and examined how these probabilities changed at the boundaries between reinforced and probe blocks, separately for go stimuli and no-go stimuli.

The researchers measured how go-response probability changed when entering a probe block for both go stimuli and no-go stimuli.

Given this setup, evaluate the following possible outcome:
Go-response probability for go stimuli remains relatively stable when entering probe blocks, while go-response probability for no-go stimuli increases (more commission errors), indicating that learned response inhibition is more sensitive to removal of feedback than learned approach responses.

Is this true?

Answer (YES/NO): NO